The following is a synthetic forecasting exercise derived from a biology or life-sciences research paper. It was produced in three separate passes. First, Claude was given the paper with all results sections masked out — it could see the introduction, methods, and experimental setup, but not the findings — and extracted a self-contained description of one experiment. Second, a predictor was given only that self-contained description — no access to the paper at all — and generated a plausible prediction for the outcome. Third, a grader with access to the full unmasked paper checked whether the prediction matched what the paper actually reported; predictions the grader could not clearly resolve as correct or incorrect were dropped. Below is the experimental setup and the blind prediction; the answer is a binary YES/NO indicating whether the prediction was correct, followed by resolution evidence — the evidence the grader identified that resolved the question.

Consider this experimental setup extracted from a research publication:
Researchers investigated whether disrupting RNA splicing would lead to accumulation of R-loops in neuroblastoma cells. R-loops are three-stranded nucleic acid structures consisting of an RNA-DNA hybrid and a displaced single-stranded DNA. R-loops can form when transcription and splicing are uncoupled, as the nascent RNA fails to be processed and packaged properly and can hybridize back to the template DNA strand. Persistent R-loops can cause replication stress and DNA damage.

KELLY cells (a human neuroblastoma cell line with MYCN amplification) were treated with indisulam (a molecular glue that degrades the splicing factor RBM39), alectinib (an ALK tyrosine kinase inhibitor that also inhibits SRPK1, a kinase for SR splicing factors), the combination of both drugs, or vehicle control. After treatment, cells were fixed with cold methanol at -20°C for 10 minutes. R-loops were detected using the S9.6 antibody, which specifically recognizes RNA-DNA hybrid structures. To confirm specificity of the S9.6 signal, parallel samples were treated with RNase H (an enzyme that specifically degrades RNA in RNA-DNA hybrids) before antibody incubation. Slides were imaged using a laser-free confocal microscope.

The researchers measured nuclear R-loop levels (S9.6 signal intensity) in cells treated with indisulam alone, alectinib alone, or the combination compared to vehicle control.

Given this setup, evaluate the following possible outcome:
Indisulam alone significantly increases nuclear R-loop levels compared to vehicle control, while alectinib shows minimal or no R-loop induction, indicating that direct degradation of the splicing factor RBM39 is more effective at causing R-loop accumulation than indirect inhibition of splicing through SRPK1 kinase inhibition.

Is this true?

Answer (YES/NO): NO